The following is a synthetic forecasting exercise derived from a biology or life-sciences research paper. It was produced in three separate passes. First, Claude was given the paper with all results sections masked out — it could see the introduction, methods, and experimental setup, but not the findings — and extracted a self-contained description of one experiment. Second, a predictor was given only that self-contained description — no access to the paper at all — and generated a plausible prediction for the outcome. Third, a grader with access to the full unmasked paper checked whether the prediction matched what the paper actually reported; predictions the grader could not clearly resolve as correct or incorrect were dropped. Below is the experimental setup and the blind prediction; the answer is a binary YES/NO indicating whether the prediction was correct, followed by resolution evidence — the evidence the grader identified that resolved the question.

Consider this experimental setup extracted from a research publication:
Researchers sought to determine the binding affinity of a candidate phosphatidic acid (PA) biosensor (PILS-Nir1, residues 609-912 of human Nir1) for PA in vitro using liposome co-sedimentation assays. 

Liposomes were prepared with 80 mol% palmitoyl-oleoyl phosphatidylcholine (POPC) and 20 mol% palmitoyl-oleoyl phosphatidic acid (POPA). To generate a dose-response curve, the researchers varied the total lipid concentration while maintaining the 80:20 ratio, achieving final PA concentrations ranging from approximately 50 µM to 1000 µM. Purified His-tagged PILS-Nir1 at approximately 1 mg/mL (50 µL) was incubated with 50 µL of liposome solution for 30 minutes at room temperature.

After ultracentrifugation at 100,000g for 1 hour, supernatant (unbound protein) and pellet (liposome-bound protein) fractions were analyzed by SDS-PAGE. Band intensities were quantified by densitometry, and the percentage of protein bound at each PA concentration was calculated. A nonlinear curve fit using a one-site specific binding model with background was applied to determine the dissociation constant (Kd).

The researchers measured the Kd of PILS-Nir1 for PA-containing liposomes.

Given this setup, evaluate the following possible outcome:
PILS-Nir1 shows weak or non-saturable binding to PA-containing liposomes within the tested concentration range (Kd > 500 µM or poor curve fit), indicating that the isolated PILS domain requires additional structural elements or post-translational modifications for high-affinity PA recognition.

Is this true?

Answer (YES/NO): NO